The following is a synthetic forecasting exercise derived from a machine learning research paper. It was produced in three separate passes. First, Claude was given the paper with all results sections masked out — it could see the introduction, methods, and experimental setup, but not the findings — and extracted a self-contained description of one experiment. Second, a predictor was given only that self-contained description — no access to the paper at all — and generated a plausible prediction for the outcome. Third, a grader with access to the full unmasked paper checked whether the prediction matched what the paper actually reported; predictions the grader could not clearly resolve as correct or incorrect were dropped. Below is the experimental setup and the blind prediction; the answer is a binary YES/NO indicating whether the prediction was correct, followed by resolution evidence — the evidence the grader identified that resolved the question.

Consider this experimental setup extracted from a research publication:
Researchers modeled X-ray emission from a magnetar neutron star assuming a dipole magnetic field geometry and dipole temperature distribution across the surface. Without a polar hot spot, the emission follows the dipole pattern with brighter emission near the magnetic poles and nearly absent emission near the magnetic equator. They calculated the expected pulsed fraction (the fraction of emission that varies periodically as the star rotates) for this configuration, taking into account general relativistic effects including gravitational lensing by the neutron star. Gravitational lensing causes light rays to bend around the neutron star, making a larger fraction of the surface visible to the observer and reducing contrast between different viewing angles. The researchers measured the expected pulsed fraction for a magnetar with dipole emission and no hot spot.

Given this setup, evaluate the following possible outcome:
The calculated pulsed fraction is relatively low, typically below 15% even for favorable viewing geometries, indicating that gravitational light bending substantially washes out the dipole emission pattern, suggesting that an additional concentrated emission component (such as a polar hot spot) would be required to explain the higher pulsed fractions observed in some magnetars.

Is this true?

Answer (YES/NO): YES